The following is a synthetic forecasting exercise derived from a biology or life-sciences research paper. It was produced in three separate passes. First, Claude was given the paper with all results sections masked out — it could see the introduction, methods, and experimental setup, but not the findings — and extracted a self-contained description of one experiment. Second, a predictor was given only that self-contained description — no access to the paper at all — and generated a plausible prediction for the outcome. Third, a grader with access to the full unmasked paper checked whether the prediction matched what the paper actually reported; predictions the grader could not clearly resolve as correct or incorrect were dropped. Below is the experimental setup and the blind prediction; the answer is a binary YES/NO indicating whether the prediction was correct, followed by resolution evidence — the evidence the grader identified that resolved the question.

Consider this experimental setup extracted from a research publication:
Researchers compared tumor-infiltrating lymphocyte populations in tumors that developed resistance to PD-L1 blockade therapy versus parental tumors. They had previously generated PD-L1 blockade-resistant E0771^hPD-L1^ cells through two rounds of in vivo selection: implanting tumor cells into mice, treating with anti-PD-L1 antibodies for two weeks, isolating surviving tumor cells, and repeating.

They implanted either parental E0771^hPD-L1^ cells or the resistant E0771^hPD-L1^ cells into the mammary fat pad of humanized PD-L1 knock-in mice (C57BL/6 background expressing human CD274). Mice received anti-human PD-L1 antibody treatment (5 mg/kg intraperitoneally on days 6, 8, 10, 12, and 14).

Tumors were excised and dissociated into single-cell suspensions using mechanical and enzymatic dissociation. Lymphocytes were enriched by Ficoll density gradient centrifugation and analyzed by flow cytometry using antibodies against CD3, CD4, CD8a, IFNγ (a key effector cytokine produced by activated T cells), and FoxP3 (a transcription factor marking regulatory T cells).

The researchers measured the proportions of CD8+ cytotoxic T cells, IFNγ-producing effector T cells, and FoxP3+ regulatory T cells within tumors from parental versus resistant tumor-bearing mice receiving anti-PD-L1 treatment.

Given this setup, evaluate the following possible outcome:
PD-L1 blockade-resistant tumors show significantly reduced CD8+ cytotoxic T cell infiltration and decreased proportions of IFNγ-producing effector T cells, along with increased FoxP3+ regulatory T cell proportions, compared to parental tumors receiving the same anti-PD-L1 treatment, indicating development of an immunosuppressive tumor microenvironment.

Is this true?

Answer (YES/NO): NO